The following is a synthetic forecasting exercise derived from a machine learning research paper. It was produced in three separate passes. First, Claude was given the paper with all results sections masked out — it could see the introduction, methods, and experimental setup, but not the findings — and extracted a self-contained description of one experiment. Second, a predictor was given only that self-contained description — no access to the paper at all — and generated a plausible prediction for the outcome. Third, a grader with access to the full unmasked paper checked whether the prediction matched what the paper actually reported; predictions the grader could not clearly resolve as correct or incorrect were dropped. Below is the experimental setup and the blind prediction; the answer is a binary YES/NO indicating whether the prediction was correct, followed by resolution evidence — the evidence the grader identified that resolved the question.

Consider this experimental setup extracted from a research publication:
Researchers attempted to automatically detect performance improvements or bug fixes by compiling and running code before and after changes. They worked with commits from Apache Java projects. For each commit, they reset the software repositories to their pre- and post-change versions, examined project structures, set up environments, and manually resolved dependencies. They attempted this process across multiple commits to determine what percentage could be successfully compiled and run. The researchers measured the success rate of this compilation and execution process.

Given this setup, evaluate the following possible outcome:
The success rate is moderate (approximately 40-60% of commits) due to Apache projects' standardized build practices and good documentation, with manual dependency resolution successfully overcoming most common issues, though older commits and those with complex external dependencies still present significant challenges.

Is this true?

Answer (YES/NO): NO